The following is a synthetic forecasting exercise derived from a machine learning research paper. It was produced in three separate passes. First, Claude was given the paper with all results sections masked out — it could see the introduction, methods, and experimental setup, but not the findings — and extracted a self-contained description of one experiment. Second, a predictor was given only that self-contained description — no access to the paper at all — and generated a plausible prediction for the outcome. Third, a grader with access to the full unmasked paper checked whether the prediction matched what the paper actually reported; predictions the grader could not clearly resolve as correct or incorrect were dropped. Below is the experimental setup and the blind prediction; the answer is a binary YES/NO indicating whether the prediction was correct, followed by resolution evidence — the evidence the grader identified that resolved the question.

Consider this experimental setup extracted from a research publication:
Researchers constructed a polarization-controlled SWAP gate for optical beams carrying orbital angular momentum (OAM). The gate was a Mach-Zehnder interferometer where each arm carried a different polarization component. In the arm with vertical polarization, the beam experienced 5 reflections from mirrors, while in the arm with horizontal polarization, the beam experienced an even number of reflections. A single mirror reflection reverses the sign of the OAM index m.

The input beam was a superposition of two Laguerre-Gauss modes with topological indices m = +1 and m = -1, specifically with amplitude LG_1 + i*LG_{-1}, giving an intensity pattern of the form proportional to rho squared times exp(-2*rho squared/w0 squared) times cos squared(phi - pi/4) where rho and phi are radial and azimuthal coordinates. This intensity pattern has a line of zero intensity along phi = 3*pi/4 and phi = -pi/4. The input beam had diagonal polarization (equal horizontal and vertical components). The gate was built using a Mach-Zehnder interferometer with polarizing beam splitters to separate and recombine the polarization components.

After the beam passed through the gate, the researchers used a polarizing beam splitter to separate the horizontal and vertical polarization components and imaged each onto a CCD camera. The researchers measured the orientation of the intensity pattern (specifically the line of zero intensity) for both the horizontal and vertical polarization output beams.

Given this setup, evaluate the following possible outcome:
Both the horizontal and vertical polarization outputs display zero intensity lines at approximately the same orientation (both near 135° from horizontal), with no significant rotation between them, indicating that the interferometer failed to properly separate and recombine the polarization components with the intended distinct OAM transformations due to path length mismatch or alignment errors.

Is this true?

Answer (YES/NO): NO